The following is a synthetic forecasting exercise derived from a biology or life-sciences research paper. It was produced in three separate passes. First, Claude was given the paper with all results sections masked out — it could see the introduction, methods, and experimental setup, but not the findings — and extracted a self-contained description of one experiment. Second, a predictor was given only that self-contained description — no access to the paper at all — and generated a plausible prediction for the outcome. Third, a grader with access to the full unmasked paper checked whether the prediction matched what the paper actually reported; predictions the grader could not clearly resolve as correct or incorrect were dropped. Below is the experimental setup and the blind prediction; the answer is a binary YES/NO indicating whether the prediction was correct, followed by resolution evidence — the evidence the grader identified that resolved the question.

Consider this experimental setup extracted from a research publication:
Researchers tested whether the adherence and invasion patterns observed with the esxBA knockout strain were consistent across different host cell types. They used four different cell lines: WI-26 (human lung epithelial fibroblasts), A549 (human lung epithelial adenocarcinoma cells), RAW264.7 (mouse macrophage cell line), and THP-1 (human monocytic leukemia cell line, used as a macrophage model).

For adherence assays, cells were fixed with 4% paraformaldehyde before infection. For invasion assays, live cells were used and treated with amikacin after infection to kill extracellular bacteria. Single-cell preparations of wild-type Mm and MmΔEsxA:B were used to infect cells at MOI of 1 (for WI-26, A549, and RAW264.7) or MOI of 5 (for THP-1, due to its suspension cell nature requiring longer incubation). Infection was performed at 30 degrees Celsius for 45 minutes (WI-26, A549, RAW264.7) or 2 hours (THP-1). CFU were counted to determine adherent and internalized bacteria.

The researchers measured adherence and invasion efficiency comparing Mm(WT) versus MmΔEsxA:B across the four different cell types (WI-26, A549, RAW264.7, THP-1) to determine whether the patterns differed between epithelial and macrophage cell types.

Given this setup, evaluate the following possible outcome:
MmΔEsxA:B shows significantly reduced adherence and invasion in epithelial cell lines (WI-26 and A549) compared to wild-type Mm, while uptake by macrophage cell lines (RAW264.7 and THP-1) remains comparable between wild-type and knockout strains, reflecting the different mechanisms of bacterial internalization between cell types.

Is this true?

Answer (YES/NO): NO